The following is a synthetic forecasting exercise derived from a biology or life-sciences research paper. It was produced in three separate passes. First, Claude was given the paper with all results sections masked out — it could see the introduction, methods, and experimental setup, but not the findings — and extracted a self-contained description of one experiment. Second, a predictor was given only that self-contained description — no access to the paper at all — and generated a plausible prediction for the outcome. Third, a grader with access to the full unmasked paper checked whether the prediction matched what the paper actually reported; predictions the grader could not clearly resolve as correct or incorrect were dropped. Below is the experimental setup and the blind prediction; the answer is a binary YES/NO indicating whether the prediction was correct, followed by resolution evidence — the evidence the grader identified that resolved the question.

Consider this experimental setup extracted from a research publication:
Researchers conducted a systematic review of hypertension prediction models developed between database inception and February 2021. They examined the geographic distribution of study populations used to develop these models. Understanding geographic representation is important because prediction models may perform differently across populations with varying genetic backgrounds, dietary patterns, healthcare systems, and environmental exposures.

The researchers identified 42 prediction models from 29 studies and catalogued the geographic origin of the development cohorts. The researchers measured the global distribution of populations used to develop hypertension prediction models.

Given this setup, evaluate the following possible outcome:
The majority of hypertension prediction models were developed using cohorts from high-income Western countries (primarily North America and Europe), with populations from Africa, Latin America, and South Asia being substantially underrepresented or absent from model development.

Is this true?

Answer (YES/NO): NO